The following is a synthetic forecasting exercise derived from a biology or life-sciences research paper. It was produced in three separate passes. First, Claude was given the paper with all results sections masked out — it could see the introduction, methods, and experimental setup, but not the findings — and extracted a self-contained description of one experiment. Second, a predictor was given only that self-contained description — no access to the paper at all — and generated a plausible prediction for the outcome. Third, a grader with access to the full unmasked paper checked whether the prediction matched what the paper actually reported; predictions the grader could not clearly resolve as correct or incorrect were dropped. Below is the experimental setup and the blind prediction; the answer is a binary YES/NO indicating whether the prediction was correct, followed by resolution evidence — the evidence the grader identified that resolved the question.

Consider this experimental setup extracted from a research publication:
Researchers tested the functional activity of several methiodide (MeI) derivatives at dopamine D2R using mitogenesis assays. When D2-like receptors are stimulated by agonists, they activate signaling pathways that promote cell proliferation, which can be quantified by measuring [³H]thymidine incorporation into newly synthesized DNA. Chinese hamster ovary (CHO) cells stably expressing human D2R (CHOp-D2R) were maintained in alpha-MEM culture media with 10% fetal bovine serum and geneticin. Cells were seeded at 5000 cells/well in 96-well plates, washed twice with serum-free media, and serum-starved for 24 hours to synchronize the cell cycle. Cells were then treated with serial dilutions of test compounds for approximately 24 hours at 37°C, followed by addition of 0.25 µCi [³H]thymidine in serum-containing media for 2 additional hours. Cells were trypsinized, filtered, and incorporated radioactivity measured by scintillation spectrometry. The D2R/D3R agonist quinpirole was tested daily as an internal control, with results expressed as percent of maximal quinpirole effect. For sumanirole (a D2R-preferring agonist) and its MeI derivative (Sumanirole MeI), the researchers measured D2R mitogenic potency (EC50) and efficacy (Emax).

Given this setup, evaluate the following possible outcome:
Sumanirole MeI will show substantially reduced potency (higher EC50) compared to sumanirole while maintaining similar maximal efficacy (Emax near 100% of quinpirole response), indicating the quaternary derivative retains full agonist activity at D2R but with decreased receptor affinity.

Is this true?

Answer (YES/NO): NO